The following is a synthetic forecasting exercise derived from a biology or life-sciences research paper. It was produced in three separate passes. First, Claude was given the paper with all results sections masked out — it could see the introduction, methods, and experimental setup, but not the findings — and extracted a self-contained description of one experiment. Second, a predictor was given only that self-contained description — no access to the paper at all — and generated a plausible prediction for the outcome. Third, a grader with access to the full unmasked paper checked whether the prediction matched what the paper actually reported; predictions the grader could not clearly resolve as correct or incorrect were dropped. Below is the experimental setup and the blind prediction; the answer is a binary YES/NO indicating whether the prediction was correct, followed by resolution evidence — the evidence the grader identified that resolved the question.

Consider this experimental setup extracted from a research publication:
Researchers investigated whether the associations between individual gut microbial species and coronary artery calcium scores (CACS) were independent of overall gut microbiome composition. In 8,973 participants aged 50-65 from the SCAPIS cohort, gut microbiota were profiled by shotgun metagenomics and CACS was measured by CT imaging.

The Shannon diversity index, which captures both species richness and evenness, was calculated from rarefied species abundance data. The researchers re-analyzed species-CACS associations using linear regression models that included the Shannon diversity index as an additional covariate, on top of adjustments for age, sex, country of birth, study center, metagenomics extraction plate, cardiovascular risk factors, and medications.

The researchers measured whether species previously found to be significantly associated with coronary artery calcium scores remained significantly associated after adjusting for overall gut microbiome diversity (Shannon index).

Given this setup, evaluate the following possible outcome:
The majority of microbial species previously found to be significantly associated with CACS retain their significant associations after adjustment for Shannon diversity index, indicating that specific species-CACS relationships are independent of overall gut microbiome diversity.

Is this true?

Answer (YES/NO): YES